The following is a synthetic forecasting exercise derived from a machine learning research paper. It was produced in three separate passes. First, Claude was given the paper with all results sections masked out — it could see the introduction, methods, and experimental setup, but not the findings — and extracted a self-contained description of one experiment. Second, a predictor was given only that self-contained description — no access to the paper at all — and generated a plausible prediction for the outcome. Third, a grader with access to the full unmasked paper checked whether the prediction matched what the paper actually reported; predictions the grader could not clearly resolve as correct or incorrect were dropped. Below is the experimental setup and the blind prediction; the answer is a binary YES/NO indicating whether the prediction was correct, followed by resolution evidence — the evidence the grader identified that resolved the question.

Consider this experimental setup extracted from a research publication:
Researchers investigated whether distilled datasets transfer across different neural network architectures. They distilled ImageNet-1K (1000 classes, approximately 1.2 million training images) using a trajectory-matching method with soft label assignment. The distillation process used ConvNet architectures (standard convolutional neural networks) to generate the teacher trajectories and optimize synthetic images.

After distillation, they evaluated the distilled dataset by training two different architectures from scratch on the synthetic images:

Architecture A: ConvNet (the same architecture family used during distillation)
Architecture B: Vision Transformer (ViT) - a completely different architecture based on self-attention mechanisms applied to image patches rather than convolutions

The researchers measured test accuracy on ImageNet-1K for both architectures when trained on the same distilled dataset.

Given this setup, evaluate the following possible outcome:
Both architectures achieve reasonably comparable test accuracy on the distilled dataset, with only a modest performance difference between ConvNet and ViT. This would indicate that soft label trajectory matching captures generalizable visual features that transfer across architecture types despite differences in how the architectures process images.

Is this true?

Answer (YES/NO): NO